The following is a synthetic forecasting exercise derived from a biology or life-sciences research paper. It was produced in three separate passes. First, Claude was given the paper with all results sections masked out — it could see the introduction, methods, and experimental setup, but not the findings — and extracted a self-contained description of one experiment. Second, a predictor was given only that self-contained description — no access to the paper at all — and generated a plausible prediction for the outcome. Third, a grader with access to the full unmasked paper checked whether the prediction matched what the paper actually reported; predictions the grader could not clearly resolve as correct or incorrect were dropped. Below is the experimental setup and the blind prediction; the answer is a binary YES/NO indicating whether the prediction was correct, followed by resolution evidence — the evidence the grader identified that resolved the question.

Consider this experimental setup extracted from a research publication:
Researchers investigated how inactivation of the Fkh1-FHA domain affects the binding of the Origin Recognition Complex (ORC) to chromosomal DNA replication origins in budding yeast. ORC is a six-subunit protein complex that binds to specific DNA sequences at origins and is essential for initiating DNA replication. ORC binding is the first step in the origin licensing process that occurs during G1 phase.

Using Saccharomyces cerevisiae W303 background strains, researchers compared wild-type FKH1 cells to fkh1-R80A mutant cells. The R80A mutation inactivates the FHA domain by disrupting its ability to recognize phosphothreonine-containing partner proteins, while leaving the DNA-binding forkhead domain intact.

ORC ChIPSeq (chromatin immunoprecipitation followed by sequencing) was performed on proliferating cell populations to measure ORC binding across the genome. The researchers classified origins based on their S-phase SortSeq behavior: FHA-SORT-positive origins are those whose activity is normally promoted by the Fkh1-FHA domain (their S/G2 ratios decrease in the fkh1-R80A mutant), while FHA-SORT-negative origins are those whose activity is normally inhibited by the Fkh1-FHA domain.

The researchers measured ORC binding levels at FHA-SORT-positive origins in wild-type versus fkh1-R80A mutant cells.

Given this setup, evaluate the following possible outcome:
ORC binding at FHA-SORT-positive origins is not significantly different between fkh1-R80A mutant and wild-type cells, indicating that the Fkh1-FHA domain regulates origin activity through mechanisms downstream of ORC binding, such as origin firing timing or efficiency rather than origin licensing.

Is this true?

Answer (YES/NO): NO